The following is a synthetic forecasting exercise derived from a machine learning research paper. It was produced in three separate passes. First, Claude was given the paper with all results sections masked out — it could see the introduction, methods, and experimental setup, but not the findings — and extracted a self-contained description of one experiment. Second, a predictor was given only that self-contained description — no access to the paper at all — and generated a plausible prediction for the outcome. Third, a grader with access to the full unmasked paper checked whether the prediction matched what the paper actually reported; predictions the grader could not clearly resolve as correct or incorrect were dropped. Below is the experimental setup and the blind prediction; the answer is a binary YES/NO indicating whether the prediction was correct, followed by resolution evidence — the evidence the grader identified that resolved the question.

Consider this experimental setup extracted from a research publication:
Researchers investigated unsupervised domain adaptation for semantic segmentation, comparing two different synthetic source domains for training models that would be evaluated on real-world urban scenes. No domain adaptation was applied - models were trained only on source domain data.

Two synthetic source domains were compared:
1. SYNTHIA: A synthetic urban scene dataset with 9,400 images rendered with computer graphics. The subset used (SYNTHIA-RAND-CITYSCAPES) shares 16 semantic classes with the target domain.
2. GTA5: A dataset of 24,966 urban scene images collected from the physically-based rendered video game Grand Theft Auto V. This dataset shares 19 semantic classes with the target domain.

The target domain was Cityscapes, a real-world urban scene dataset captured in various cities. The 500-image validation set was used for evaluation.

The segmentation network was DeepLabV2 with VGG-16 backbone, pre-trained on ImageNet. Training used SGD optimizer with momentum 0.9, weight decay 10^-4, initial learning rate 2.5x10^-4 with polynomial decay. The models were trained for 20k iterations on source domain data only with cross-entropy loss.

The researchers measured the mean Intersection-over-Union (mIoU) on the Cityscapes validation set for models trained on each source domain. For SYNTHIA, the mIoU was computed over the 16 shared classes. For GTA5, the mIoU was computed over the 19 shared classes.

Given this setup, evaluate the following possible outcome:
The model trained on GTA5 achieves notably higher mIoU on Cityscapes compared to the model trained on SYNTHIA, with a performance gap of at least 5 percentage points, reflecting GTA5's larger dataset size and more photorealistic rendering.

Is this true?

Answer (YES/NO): NO